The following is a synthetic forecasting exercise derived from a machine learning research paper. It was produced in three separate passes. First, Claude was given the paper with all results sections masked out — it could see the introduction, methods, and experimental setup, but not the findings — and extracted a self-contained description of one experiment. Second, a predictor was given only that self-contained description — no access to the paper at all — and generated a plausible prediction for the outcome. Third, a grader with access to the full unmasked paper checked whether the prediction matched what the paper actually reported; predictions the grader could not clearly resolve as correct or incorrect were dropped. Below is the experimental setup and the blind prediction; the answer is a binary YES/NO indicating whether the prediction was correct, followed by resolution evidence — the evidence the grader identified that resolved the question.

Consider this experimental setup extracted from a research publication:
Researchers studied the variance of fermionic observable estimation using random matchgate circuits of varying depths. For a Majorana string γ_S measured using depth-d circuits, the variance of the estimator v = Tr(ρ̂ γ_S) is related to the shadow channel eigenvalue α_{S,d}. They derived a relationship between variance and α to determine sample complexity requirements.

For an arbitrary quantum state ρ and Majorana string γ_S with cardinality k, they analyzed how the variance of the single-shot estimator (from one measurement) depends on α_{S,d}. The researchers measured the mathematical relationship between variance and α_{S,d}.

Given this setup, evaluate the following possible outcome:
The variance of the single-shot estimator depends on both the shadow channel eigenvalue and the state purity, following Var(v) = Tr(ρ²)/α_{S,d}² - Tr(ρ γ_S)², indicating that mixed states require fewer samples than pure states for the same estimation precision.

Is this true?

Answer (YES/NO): NO